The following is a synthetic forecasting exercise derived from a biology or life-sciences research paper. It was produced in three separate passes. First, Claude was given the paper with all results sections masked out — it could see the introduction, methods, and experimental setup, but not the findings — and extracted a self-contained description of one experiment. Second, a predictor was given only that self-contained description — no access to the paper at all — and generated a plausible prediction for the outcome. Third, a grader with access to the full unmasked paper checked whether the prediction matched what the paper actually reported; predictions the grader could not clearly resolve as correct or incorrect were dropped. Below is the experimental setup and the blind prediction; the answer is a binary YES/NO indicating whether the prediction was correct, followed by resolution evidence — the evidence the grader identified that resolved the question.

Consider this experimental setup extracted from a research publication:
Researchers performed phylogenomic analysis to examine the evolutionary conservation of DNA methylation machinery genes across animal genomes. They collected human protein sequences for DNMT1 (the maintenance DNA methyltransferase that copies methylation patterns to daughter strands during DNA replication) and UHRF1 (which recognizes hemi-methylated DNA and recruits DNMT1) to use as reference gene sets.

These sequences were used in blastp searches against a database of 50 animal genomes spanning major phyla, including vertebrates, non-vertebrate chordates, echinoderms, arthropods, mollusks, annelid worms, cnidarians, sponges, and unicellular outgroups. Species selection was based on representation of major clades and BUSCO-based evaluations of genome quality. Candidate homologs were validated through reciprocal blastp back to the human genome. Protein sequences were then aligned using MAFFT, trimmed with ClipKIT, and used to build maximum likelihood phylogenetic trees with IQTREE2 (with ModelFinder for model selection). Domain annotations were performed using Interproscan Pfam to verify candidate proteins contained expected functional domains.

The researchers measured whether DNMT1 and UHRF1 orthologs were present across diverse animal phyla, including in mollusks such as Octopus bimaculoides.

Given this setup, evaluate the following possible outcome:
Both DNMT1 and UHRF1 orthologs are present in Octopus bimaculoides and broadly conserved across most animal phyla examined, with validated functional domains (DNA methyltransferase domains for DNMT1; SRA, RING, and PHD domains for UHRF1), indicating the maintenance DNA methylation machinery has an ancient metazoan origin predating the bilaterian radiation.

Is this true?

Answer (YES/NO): NO